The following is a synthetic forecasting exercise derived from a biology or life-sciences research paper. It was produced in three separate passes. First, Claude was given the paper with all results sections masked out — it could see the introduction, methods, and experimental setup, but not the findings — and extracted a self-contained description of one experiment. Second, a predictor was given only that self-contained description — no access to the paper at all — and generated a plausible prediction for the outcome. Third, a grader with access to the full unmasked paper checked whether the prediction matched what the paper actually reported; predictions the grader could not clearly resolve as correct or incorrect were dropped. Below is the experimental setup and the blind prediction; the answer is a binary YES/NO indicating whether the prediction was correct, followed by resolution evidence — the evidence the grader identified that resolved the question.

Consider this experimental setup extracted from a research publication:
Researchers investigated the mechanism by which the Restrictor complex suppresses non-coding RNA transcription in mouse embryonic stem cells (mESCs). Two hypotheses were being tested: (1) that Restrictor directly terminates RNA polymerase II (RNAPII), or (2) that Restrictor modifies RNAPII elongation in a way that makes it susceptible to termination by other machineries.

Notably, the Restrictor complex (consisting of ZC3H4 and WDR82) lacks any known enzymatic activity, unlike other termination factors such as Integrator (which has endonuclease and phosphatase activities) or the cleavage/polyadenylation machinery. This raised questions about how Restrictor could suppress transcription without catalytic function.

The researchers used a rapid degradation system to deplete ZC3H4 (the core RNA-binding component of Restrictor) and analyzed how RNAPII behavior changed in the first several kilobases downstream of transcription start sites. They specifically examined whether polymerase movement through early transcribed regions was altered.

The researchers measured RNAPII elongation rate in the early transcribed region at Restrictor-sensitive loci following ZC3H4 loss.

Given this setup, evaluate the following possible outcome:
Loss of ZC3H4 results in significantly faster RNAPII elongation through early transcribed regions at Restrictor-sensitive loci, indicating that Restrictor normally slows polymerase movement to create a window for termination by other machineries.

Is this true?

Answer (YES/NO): YES